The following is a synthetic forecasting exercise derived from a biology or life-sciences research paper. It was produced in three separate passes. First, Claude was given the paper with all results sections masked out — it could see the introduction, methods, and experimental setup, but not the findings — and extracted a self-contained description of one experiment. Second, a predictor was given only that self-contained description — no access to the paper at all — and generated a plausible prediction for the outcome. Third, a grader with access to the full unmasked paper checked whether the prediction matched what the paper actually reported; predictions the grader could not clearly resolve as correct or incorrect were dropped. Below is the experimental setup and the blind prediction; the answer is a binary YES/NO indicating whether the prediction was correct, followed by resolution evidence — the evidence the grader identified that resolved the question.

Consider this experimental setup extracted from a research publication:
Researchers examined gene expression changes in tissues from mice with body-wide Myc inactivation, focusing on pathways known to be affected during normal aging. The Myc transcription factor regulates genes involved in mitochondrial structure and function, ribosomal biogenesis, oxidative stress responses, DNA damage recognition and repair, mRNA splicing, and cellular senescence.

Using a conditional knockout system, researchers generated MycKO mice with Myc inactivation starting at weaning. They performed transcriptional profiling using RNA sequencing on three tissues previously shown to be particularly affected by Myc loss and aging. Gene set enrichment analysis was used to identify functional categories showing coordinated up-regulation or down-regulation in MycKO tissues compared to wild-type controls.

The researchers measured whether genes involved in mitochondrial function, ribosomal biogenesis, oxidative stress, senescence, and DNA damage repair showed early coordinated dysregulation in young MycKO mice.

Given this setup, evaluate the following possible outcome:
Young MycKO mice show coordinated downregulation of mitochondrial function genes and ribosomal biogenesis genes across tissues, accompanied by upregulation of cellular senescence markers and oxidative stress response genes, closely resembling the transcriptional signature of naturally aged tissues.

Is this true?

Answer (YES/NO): NO